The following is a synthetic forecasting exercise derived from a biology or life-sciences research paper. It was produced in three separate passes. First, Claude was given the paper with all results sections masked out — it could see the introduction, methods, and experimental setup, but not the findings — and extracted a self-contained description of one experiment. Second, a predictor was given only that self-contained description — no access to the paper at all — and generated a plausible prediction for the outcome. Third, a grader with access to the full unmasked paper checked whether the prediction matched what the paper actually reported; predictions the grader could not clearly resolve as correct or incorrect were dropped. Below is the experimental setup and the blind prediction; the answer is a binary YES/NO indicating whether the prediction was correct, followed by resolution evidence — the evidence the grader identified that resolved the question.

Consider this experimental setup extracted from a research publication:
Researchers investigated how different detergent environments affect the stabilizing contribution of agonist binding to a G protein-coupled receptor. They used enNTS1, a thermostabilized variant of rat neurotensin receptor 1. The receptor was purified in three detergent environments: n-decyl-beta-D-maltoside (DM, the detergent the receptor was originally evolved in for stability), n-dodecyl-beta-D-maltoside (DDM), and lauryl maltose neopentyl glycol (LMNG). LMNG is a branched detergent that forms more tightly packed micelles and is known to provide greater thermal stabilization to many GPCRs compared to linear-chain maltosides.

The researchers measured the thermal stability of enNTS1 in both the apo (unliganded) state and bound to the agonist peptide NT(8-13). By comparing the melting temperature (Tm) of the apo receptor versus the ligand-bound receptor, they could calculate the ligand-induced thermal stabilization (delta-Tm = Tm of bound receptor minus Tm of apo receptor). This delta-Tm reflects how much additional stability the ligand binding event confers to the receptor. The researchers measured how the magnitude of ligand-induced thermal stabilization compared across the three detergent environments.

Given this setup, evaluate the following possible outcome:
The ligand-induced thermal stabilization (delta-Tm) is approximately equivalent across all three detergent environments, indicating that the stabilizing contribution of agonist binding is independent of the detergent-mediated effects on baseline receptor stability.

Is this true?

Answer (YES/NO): NO